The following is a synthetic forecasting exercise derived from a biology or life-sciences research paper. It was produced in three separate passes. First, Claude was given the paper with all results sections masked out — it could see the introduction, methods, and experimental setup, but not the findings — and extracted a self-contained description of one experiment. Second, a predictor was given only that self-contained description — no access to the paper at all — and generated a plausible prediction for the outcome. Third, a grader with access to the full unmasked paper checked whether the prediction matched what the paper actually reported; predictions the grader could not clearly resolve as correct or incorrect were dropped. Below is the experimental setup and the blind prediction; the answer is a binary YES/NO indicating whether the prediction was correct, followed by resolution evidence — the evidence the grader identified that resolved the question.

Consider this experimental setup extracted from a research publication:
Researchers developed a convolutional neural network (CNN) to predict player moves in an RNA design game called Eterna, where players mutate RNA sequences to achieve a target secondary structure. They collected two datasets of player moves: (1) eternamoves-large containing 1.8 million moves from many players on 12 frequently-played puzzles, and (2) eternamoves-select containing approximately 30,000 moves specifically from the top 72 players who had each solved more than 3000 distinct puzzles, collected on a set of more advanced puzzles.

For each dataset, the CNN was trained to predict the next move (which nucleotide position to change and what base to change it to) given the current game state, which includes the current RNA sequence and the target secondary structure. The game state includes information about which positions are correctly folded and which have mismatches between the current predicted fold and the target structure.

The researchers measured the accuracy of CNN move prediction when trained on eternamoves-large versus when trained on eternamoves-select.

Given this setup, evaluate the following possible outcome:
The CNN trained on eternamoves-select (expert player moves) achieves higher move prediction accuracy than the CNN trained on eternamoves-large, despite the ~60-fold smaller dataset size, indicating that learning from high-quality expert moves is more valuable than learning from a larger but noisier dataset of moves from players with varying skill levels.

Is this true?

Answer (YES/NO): YES